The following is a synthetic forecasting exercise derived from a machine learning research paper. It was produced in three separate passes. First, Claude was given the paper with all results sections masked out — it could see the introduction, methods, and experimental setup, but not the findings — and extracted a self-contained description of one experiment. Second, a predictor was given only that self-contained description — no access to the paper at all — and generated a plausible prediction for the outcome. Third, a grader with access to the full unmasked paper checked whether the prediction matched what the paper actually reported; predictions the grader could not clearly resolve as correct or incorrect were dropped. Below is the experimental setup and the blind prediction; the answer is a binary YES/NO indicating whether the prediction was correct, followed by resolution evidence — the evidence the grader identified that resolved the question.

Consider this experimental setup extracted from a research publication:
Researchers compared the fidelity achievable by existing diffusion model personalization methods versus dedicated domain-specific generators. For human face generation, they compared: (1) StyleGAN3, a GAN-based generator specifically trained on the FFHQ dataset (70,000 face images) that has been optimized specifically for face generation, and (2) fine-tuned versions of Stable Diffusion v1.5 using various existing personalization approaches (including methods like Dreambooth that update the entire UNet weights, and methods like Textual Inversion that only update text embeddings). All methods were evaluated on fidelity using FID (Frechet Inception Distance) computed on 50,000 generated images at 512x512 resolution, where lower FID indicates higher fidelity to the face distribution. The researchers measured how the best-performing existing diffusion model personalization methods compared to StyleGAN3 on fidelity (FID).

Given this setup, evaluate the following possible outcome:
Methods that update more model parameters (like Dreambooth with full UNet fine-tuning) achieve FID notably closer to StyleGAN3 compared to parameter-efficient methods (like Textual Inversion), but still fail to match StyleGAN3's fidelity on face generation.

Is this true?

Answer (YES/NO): YES